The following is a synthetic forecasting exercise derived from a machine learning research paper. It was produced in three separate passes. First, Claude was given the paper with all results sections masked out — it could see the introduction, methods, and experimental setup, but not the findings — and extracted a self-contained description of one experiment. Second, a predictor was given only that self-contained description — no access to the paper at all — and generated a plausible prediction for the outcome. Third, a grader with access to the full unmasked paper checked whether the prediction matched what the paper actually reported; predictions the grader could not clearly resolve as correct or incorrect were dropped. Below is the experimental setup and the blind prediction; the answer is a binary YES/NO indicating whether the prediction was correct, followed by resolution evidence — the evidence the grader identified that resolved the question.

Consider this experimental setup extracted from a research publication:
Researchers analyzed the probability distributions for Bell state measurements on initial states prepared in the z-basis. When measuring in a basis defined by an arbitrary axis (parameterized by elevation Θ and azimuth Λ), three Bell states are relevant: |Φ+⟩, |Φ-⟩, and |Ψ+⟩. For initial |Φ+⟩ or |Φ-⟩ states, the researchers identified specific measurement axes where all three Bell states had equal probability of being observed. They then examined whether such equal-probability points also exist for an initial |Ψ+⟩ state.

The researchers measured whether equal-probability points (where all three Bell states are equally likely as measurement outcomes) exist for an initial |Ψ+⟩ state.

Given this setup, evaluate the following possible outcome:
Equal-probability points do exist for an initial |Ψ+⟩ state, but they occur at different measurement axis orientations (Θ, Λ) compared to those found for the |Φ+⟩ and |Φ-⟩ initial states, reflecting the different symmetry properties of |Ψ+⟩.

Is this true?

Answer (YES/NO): NO